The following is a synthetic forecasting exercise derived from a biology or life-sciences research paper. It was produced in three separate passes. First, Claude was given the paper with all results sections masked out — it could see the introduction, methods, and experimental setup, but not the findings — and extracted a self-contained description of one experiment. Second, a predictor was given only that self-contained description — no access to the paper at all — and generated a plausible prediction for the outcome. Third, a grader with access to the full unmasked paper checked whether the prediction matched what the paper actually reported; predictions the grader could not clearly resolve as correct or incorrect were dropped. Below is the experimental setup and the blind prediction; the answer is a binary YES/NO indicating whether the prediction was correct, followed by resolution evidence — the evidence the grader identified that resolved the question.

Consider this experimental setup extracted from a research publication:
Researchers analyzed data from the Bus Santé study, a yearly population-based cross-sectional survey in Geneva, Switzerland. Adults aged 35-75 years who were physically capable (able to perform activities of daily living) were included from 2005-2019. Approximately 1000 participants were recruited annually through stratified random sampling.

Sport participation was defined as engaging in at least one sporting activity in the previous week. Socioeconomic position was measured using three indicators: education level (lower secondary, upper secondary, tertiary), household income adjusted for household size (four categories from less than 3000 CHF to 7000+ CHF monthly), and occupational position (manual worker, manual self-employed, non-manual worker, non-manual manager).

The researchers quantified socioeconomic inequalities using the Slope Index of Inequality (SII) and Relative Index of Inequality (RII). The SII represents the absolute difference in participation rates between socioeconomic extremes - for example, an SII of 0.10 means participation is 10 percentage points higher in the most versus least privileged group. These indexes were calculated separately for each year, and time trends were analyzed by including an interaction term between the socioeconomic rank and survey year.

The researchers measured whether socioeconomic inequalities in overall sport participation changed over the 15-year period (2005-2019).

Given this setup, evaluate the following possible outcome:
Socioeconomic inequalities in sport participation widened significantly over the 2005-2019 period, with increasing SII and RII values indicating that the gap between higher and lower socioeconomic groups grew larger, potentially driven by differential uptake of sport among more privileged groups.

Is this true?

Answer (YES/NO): NO